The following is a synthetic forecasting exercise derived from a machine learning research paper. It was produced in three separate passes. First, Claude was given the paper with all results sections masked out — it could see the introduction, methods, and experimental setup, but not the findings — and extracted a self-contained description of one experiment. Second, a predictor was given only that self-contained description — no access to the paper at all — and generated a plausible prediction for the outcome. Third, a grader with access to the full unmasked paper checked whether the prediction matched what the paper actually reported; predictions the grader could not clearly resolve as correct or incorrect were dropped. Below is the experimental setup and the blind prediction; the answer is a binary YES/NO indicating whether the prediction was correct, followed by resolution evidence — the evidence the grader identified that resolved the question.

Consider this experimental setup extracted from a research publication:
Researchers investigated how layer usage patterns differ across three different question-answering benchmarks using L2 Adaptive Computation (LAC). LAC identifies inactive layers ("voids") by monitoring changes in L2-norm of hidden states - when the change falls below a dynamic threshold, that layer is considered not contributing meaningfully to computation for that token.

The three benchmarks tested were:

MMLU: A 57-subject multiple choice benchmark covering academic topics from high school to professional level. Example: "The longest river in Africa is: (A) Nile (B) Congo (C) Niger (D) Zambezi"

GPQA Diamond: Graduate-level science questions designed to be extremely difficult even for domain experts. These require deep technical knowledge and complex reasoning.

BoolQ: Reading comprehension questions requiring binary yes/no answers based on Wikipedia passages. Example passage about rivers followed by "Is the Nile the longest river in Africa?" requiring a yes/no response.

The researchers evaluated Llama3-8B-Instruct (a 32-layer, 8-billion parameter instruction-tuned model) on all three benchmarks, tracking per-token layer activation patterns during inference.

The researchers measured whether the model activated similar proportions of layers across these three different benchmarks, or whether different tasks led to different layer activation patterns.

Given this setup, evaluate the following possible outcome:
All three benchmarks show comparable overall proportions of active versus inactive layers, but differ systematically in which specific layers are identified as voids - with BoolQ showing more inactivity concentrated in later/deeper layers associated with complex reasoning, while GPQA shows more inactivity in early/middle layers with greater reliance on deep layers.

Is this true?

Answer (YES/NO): NO